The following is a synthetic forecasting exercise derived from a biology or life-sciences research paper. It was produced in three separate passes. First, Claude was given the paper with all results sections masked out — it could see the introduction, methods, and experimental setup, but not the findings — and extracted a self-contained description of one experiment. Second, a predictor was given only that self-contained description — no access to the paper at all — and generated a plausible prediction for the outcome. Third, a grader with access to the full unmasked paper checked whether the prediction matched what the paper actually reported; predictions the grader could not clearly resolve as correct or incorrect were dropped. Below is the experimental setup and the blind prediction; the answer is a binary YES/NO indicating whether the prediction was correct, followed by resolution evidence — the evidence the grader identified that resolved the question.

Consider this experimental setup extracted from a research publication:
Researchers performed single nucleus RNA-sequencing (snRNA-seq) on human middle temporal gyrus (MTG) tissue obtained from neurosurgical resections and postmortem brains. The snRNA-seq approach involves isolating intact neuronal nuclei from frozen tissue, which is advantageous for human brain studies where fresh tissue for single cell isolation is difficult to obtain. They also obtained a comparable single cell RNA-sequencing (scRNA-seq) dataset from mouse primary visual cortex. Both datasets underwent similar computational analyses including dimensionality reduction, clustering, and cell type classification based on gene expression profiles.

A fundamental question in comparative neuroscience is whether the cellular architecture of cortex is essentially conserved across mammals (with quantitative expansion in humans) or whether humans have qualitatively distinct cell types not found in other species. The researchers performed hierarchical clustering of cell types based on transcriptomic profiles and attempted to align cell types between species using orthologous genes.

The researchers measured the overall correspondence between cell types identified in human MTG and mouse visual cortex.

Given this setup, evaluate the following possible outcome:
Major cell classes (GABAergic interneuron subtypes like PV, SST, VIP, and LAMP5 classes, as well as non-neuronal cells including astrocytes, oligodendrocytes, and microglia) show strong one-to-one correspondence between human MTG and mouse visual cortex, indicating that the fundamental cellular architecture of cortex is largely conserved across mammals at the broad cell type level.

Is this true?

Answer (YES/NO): NO